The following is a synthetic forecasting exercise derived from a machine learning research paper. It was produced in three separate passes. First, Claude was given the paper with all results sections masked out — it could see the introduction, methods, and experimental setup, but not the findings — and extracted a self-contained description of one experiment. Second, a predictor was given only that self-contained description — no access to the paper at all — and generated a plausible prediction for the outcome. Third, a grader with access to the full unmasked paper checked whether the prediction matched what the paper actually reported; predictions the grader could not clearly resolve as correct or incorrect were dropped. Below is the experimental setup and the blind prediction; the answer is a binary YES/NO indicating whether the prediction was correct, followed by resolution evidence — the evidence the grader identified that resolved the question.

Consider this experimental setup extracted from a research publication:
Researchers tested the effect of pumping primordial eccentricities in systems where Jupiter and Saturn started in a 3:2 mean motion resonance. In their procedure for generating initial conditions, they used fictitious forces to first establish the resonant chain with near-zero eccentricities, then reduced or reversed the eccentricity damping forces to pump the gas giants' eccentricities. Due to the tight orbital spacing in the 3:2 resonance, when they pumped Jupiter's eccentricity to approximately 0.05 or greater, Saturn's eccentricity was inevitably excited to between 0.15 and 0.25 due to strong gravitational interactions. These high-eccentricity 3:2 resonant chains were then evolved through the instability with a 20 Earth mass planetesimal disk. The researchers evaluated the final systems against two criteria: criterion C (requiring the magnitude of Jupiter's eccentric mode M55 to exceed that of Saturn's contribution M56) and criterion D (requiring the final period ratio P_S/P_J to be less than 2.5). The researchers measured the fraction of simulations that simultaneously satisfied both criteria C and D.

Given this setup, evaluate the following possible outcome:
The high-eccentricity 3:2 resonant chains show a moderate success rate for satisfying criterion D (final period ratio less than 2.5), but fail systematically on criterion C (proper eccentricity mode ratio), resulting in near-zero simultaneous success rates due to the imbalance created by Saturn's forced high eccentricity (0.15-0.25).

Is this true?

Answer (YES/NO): NO